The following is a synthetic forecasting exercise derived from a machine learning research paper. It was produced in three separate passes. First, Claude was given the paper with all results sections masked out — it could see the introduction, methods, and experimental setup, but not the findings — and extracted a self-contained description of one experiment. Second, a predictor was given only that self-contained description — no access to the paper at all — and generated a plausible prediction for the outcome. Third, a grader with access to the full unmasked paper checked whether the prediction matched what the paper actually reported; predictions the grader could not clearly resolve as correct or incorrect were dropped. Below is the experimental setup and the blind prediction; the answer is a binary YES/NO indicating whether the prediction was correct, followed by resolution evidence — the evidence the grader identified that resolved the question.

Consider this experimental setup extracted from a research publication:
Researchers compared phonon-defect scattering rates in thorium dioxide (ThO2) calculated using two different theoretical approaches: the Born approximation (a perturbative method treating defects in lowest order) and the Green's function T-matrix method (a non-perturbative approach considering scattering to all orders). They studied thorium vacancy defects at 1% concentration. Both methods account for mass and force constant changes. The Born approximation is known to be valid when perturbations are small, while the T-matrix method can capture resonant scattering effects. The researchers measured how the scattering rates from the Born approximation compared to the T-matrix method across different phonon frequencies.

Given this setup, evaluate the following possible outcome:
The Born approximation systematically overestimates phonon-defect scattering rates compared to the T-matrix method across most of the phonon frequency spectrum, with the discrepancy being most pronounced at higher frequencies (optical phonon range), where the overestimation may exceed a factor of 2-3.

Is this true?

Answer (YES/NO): NO